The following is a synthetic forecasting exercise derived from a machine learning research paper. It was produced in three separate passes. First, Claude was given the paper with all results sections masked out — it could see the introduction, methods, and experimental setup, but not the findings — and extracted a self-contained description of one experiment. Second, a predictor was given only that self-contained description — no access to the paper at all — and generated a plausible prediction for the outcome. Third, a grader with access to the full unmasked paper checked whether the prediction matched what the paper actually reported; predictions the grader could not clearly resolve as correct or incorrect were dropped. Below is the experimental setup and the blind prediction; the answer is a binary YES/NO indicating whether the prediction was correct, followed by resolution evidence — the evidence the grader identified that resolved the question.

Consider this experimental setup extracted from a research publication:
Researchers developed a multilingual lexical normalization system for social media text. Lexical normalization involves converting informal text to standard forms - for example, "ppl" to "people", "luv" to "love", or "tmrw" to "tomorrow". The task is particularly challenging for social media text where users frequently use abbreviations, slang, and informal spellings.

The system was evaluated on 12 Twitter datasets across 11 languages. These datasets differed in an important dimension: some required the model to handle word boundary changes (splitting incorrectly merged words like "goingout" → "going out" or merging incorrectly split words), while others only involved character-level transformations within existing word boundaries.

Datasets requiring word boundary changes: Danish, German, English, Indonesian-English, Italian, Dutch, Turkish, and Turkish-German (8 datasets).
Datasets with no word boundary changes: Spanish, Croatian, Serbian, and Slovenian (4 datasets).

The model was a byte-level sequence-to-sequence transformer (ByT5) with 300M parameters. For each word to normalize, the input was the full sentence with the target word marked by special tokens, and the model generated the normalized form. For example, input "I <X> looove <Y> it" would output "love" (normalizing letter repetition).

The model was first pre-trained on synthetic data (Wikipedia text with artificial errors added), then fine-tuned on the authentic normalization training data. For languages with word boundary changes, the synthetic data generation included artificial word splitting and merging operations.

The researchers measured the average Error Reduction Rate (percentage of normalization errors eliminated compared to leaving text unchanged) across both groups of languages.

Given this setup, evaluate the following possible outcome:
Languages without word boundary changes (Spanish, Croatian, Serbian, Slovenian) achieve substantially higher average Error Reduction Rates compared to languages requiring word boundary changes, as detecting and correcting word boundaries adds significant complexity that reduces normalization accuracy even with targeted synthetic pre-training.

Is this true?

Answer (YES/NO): NO